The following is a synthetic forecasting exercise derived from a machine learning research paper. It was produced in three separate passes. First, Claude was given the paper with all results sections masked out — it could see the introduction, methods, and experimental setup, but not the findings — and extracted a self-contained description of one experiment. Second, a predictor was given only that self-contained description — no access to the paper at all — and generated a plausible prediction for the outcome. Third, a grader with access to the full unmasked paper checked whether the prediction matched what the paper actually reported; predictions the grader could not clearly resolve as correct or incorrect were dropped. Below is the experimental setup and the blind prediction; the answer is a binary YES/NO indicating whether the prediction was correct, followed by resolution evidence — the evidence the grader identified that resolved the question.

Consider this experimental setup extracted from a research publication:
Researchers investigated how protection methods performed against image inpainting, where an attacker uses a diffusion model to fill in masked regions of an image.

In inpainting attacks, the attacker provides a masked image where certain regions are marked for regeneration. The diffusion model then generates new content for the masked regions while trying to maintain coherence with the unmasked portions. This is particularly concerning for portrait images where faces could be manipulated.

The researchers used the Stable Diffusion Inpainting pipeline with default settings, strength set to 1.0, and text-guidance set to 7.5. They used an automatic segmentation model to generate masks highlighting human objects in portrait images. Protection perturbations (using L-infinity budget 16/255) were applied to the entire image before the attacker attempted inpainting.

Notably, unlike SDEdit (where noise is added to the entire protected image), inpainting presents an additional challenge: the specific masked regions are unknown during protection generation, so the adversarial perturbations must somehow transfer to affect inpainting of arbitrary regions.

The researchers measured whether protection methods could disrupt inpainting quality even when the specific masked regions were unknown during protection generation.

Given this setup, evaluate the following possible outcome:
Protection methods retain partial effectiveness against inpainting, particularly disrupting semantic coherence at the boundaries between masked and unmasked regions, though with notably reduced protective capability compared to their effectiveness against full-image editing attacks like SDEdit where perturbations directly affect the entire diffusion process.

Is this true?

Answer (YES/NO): NO